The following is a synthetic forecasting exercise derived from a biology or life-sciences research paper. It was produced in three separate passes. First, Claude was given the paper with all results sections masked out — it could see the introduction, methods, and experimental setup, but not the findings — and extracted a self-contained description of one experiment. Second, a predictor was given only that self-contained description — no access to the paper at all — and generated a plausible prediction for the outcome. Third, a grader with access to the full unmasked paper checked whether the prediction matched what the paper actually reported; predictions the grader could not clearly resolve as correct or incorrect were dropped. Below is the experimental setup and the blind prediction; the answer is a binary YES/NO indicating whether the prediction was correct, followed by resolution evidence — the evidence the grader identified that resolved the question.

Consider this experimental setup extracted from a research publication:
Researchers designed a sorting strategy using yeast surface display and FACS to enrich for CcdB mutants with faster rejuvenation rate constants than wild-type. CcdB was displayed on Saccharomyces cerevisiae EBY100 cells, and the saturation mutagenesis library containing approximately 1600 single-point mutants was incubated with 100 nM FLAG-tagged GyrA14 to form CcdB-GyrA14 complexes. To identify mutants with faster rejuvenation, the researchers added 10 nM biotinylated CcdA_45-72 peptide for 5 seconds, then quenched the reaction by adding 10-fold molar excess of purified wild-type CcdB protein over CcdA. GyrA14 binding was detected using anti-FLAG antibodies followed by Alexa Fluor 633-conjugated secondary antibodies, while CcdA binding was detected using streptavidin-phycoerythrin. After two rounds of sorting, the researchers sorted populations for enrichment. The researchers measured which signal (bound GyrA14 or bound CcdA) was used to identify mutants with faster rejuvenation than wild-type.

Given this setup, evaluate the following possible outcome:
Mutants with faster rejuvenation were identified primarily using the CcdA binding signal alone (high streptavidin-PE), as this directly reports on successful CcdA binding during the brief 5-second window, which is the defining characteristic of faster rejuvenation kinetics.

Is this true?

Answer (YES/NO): YES